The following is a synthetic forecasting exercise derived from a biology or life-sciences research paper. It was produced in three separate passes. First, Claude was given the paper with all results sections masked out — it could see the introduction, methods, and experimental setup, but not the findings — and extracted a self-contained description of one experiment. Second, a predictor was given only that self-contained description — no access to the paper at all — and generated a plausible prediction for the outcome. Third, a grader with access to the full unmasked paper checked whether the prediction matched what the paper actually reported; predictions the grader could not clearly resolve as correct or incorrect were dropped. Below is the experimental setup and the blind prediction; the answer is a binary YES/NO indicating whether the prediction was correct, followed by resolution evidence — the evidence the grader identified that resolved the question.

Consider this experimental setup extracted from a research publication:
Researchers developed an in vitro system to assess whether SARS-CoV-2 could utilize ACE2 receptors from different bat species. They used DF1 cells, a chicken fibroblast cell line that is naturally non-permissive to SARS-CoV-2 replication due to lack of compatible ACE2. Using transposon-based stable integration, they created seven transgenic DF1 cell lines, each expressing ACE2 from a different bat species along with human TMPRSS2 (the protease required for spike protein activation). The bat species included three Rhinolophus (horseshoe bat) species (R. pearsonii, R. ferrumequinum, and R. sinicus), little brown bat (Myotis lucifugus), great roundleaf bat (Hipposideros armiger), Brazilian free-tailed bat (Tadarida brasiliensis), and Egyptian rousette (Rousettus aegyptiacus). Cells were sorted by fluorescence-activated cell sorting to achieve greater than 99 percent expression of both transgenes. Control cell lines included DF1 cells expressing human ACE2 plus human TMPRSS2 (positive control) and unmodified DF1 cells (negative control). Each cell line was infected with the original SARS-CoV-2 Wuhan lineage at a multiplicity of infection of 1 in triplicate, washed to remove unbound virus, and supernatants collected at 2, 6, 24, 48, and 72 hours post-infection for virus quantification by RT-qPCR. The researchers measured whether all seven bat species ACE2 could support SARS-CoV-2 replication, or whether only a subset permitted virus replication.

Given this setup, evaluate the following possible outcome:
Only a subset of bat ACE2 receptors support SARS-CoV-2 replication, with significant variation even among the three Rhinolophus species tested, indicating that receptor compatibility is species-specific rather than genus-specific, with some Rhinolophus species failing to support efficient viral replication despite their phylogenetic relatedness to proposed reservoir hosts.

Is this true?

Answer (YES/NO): NO